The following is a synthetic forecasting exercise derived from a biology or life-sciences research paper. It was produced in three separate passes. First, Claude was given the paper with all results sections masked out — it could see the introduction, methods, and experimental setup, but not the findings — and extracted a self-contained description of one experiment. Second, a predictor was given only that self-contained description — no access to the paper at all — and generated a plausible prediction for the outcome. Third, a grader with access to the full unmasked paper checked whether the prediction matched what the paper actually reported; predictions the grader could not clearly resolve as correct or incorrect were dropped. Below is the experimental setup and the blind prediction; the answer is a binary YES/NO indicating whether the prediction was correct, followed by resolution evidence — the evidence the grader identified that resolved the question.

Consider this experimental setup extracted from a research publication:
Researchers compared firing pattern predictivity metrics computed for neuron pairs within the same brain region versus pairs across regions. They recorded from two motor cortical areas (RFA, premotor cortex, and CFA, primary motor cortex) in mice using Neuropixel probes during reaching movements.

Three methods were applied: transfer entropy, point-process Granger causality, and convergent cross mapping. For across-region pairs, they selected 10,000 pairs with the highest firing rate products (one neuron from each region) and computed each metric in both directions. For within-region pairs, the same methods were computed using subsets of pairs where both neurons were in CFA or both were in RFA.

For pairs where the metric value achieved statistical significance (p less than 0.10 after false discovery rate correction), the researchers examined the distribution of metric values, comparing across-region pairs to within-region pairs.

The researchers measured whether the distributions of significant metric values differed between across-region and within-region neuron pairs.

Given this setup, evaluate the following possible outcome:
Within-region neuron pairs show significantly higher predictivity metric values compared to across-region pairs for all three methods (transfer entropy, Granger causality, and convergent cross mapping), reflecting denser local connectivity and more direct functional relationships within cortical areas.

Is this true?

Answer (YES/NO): NO